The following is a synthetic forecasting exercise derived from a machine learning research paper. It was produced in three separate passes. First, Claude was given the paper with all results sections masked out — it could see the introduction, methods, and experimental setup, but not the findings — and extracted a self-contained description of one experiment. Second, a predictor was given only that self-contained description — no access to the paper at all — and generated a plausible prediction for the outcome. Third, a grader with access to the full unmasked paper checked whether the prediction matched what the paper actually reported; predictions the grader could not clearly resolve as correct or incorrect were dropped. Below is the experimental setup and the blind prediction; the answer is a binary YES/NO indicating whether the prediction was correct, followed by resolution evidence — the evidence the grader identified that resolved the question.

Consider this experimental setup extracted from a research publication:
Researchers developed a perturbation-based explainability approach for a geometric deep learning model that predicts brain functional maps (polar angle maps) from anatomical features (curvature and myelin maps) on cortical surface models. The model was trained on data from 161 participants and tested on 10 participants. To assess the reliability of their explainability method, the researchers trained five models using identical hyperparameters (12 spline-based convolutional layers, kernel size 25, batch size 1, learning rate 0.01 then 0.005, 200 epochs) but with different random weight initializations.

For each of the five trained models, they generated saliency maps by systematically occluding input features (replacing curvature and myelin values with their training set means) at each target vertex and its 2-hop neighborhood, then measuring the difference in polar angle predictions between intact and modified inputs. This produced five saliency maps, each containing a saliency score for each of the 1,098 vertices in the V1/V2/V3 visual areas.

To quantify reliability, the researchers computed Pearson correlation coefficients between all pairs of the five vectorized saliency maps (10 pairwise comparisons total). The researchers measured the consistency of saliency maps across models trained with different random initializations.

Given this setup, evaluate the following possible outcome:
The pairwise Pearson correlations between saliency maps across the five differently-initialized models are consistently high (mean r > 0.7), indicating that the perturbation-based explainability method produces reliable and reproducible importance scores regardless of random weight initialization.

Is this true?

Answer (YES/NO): YES